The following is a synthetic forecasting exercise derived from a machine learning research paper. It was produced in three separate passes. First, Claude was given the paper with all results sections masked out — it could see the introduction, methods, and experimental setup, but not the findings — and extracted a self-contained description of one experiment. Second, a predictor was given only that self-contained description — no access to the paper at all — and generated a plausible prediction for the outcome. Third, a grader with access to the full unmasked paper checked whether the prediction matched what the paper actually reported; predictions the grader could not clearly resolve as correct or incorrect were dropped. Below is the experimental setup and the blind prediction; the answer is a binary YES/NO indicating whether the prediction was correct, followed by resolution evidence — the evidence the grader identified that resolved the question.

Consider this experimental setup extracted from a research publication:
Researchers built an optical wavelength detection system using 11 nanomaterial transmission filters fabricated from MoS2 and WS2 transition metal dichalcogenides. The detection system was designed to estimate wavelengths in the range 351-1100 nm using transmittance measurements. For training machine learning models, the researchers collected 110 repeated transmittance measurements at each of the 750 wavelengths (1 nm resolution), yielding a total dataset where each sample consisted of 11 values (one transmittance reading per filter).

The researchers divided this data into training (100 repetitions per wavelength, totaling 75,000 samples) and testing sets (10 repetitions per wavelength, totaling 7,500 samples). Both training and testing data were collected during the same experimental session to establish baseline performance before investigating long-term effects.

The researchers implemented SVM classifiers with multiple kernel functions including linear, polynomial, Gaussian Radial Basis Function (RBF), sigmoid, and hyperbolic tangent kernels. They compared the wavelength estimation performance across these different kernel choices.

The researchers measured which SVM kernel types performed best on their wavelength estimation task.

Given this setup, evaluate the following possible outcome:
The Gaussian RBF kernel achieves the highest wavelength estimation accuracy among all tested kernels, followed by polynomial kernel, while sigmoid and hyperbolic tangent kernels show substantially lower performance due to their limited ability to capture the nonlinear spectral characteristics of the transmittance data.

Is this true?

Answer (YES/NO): NO